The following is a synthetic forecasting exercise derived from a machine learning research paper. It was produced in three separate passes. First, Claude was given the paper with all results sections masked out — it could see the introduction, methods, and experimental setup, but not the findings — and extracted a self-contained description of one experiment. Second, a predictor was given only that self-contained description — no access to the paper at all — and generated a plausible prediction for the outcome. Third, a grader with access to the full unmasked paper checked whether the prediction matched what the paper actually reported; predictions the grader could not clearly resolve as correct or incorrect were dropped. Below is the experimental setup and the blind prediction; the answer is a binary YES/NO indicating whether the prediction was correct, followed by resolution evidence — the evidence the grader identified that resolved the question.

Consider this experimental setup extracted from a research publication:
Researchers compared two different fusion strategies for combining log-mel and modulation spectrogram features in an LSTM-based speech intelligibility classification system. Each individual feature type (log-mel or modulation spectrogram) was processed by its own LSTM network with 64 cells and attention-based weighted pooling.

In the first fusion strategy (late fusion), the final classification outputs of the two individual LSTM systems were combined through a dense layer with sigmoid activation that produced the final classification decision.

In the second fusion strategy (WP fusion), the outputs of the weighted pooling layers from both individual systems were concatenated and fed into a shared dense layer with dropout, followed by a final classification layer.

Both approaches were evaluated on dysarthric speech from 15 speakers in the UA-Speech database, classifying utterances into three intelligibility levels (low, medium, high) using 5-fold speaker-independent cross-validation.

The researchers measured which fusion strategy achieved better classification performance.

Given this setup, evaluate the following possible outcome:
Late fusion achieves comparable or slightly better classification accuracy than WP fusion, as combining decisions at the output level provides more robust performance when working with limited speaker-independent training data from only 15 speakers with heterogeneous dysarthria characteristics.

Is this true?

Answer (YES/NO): NO